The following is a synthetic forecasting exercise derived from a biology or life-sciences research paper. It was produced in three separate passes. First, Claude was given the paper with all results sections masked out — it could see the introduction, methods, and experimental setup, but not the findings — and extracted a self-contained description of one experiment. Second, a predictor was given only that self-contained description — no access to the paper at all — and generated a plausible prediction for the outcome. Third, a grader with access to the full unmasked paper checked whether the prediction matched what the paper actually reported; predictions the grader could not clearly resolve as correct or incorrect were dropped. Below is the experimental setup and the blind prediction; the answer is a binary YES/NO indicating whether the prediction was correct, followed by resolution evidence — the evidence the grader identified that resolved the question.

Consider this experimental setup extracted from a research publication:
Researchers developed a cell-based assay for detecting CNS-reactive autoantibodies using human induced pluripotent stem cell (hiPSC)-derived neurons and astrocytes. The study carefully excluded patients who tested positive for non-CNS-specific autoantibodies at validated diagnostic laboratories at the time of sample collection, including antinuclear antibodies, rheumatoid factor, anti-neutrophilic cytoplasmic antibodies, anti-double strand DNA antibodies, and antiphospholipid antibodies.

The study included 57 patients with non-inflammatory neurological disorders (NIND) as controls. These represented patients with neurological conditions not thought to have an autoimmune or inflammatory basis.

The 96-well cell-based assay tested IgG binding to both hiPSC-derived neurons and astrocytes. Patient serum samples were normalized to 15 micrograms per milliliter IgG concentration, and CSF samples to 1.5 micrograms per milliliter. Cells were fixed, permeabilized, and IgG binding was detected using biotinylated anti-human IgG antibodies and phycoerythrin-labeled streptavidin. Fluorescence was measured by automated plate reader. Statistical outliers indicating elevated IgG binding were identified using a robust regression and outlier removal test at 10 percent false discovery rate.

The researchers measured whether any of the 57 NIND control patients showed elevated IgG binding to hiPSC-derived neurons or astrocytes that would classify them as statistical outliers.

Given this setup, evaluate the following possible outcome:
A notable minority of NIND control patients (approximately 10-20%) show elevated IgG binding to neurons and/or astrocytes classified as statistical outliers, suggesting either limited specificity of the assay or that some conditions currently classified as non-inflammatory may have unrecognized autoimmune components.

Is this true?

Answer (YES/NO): NO